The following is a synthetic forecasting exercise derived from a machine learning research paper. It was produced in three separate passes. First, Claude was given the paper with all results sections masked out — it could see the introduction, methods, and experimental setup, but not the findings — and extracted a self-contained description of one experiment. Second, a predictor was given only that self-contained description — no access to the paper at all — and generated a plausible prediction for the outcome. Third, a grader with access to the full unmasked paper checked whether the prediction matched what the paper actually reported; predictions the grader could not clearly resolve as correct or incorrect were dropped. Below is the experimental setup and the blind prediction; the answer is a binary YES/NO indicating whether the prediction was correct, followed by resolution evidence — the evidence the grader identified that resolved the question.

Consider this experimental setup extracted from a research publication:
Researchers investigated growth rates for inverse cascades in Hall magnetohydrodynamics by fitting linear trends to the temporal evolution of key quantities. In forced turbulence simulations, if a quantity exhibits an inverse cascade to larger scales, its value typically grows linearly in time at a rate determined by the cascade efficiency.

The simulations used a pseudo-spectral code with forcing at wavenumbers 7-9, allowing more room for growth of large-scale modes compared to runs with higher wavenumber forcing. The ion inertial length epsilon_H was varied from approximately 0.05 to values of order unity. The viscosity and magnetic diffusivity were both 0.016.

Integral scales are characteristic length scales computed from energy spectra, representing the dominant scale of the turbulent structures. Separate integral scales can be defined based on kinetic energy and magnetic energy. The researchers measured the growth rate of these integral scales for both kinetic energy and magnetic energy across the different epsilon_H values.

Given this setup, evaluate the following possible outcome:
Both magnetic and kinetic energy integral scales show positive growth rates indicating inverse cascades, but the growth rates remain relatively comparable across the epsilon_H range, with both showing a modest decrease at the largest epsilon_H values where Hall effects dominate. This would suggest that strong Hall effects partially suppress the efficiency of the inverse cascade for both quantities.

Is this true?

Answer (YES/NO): NO